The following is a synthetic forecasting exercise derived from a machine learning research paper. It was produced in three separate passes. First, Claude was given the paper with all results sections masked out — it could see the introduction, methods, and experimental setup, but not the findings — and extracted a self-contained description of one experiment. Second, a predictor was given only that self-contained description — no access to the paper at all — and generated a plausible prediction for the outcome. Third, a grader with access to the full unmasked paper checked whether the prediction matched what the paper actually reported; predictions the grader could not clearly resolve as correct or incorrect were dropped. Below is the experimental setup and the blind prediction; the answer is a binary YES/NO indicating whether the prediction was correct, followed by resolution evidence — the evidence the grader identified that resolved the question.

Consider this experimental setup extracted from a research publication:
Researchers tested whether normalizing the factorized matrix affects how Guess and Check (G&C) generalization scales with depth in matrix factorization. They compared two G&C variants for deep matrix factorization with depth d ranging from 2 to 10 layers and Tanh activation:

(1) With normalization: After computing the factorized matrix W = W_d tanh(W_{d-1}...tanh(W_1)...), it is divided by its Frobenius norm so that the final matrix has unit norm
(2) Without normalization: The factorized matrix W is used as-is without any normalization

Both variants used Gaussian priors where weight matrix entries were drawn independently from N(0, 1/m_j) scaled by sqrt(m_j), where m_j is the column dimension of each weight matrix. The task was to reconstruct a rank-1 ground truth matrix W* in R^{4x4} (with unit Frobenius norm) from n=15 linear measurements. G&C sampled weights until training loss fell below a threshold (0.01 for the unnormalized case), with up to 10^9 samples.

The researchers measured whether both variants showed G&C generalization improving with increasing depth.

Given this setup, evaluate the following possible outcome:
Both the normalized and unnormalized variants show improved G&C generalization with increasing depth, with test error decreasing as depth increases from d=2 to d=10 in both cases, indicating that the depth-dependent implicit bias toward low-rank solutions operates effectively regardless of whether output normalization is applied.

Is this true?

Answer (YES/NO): YES